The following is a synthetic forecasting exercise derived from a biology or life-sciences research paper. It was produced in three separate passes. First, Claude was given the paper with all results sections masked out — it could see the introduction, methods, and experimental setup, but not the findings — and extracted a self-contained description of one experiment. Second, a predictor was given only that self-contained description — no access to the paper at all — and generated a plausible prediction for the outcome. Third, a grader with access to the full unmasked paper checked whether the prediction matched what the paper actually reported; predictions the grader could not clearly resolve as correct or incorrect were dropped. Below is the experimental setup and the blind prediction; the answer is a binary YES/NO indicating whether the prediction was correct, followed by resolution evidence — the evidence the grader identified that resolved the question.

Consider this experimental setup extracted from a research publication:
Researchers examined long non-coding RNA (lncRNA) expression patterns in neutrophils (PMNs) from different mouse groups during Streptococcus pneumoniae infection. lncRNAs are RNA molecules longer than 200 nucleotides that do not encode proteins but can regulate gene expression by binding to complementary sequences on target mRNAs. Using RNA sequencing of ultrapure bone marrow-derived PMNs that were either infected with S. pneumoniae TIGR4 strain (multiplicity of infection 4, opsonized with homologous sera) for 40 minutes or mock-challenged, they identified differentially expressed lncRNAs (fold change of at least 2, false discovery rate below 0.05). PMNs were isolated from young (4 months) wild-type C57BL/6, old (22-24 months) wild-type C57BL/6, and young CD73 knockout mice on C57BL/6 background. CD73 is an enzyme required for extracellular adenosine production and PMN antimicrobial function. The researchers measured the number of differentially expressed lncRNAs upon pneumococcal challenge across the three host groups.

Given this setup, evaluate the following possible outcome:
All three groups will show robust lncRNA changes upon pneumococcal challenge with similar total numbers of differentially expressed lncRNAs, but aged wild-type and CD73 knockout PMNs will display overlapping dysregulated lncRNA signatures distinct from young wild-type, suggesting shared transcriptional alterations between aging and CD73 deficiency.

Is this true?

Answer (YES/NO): NO